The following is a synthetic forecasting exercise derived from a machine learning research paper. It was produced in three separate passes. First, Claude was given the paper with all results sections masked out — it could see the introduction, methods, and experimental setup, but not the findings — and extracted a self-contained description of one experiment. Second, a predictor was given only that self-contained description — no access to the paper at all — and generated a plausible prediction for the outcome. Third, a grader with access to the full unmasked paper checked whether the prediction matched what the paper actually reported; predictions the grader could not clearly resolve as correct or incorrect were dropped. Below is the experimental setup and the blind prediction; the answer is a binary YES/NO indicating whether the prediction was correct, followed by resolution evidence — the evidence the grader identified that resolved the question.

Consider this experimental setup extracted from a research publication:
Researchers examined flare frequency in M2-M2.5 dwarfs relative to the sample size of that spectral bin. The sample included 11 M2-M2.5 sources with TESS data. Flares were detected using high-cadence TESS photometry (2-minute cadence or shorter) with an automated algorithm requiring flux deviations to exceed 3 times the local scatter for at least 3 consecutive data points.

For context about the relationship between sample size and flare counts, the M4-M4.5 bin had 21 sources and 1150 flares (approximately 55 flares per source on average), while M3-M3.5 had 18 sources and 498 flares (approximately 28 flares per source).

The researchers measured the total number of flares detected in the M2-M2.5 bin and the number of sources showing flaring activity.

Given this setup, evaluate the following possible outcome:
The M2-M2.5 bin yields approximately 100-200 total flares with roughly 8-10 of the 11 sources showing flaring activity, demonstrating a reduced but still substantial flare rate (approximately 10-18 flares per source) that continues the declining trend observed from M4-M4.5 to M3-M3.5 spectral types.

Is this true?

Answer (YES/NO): NO